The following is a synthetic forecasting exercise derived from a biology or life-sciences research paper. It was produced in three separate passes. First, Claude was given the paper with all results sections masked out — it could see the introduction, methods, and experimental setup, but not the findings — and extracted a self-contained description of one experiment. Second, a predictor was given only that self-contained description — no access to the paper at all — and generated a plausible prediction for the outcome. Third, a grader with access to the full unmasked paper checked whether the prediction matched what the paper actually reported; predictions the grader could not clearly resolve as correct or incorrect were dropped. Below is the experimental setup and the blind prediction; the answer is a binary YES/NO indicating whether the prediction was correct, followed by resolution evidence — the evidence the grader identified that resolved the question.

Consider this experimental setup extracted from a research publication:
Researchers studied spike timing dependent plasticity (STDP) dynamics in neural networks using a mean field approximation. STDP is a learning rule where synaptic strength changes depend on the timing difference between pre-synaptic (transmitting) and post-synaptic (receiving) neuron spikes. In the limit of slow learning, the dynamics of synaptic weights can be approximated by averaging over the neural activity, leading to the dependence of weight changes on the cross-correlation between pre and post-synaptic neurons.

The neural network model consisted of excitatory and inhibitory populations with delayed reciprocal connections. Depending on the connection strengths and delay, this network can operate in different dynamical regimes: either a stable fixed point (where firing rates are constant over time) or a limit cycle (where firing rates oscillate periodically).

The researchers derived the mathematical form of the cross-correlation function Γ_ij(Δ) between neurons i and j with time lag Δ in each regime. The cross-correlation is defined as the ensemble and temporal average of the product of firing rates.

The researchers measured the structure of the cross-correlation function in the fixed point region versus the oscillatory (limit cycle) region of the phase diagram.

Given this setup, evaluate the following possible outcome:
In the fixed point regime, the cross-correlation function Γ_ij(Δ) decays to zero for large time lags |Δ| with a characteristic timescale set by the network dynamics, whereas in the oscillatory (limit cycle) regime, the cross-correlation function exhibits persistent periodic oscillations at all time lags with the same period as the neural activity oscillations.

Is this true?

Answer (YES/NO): NO